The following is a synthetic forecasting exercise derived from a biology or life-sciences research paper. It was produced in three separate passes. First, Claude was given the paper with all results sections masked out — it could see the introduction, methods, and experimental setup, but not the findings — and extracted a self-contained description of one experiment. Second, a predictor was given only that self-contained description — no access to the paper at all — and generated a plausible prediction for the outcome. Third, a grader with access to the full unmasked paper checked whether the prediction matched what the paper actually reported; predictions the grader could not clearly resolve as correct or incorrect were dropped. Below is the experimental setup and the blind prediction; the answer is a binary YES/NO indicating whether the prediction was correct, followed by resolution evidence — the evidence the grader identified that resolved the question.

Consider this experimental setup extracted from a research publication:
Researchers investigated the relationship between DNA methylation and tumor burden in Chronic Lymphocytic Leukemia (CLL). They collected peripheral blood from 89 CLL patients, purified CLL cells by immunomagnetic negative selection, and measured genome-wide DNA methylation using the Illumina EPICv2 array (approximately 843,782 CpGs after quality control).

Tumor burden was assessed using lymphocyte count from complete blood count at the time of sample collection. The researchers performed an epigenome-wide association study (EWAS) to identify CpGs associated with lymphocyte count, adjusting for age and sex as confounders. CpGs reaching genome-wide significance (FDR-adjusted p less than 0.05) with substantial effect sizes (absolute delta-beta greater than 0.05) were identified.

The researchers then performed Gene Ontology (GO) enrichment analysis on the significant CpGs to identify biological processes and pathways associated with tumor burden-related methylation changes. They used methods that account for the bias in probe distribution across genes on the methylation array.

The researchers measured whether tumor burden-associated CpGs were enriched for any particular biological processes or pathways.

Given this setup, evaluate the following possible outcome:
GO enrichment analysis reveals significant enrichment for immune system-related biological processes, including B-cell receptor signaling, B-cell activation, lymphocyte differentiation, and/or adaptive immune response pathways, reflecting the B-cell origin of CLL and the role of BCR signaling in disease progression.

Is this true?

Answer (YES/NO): YES